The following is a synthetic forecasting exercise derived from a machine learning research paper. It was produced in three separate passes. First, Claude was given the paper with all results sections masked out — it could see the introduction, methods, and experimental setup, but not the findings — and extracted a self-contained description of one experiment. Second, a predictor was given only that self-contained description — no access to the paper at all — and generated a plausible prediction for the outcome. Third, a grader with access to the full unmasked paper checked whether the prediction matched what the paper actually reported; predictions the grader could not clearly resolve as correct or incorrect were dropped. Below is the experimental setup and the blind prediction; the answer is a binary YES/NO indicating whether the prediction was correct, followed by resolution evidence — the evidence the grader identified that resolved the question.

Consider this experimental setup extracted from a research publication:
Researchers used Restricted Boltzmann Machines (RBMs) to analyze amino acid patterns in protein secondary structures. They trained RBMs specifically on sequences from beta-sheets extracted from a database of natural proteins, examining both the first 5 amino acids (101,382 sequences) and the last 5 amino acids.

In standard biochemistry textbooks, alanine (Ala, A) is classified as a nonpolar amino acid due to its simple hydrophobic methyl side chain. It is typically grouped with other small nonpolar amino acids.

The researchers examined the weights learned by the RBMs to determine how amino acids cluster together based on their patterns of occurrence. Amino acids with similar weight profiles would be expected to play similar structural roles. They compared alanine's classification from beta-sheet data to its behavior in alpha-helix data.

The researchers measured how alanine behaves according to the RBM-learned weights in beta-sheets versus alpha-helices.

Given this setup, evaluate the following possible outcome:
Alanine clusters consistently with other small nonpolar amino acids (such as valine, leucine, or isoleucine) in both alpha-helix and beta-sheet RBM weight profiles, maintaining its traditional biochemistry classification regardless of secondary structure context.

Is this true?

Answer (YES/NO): NO